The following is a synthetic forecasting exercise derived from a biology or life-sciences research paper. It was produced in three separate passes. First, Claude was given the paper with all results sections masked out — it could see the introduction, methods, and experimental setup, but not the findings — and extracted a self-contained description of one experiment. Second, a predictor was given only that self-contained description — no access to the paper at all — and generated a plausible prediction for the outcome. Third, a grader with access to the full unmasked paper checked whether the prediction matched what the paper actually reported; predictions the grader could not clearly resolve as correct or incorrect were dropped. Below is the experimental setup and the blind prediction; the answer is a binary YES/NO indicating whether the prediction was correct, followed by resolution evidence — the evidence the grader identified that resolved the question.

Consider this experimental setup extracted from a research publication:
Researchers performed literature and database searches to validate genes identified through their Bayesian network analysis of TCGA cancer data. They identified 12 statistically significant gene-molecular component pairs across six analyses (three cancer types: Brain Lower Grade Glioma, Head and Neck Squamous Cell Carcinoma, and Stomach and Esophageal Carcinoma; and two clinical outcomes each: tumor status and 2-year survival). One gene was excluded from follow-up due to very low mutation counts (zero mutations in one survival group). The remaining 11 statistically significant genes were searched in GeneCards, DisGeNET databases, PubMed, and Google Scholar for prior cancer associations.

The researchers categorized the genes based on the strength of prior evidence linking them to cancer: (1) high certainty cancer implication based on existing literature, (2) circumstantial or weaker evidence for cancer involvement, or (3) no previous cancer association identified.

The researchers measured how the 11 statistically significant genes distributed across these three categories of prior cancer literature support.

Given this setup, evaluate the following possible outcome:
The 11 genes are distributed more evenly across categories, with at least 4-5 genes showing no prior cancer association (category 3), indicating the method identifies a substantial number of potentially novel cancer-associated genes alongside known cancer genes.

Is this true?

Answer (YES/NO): NO